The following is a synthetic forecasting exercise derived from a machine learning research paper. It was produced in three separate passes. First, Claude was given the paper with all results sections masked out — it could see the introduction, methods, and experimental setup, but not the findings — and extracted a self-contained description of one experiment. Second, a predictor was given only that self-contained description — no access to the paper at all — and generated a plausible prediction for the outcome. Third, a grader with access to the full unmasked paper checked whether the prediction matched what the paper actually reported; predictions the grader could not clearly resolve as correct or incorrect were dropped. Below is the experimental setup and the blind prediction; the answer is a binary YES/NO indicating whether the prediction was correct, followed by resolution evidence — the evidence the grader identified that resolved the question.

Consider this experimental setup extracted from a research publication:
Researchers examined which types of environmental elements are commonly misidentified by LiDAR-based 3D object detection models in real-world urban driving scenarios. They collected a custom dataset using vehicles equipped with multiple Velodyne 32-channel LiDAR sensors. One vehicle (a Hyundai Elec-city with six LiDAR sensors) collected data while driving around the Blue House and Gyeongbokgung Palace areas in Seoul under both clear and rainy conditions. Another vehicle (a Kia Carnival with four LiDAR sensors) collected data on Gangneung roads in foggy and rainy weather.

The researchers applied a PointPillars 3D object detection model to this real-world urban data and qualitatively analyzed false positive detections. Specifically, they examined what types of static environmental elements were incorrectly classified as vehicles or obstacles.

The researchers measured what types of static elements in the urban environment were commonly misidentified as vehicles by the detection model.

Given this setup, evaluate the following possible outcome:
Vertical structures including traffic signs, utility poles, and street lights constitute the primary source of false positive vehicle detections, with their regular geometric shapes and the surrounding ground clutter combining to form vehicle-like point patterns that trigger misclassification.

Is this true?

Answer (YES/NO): NO